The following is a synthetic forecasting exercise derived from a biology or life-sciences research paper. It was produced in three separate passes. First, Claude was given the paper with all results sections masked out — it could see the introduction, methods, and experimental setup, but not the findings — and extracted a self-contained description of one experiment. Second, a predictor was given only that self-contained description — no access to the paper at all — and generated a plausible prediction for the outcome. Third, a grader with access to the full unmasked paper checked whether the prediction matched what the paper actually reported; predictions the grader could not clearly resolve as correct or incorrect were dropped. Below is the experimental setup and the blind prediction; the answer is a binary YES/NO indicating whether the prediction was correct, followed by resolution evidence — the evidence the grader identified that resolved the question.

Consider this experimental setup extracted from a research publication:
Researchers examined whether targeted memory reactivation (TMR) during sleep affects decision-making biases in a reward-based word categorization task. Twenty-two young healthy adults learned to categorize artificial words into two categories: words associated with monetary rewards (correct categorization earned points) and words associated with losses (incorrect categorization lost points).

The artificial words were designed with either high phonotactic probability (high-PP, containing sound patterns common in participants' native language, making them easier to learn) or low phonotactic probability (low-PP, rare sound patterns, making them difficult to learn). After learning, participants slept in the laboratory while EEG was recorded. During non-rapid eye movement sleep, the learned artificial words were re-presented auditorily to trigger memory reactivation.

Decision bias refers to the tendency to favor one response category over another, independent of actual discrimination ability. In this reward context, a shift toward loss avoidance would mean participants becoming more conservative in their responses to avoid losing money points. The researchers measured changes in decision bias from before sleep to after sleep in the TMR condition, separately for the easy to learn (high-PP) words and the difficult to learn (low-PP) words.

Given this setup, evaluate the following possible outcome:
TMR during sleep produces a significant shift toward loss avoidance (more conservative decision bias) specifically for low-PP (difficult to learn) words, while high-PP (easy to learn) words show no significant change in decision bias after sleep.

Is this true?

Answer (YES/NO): NO